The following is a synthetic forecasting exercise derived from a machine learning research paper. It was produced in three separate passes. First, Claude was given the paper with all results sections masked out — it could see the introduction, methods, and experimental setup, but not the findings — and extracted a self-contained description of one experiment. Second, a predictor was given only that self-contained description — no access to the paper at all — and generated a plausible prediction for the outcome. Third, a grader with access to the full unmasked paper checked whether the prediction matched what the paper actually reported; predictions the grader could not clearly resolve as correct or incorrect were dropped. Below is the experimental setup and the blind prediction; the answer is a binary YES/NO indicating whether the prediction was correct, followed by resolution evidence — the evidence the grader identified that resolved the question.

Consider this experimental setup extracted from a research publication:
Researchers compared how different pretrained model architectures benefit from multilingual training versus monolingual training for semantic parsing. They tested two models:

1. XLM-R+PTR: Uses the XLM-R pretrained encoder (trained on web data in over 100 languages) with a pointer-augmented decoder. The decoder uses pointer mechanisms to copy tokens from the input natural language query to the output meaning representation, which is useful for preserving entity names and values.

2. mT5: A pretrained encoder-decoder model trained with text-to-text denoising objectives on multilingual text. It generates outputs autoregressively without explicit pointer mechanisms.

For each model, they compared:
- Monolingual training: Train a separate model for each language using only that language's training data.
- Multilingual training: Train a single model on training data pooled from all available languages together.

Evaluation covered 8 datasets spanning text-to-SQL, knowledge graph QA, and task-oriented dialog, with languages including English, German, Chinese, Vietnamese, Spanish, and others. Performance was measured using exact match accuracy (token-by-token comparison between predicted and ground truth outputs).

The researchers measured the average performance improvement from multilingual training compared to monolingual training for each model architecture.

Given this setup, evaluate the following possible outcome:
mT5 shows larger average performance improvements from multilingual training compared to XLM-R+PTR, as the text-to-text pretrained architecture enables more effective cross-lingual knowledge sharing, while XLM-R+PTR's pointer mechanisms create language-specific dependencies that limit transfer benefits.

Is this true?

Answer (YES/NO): NO